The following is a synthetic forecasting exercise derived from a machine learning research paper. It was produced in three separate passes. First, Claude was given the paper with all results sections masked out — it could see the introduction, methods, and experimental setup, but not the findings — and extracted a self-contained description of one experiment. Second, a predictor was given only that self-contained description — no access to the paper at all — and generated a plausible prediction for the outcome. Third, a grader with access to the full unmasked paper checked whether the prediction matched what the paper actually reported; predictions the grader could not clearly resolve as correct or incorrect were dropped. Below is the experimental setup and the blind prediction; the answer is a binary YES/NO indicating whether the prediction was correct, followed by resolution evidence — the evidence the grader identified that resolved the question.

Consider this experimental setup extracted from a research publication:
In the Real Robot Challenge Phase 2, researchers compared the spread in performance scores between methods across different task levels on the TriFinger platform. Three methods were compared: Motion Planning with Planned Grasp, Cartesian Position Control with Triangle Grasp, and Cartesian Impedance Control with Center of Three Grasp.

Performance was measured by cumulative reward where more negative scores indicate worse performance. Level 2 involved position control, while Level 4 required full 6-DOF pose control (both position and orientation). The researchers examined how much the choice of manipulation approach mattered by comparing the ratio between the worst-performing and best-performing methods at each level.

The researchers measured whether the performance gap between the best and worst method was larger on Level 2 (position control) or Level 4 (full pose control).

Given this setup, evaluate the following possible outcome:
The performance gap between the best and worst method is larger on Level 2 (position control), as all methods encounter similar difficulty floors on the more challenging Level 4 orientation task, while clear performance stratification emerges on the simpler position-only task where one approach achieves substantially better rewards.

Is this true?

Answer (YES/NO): YES